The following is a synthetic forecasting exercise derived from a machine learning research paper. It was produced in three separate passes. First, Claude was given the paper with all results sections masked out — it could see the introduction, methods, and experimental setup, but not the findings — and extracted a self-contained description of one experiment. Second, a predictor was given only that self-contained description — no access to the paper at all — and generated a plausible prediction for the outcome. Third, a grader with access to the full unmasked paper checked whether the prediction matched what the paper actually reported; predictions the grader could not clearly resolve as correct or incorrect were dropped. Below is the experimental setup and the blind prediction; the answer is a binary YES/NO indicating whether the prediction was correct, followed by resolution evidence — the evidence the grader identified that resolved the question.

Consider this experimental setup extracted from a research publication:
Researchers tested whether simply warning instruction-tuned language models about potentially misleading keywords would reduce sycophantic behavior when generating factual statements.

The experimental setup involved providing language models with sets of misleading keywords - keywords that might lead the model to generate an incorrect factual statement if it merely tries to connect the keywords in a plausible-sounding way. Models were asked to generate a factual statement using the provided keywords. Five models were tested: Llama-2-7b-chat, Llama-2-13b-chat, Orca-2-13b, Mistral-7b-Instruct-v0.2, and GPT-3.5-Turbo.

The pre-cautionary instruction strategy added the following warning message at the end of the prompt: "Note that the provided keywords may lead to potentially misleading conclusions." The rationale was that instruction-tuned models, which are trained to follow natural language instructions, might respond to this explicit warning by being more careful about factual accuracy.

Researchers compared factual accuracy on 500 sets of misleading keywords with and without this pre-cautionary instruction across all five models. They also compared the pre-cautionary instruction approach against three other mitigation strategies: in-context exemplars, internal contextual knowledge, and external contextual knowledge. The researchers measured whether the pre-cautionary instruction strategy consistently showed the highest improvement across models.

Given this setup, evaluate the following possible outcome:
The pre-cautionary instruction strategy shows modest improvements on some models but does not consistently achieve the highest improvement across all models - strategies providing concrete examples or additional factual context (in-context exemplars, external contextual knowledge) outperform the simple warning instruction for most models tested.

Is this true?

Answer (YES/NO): YES